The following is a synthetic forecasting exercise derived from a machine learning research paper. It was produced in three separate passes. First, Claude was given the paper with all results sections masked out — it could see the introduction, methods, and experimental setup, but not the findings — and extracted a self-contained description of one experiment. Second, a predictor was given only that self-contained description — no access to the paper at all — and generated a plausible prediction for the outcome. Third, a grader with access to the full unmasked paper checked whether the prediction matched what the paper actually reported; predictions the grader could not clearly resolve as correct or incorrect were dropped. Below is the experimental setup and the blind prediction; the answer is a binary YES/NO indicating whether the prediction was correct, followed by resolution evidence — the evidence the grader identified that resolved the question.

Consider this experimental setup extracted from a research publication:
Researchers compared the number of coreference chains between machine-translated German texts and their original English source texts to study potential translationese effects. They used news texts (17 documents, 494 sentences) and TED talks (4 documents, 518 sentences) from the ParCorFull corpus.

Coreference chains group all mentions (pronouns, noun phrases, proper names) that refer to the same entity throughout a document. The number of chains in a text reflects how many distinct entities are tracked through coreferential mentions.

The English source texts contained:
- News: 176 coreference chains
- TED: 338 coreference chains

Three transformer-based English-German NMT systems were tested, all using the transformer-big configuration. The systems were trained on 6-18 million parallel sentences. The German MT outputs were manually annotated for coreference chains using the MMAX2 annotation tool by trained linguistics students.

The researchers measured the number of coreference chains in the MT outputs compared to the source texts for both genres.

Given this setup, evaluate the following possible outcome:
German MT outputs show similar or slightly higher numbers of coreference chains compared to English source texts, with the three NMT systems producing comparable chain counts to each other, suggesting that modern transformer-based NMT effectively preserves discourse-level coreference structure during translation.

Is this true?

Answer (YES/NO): NO